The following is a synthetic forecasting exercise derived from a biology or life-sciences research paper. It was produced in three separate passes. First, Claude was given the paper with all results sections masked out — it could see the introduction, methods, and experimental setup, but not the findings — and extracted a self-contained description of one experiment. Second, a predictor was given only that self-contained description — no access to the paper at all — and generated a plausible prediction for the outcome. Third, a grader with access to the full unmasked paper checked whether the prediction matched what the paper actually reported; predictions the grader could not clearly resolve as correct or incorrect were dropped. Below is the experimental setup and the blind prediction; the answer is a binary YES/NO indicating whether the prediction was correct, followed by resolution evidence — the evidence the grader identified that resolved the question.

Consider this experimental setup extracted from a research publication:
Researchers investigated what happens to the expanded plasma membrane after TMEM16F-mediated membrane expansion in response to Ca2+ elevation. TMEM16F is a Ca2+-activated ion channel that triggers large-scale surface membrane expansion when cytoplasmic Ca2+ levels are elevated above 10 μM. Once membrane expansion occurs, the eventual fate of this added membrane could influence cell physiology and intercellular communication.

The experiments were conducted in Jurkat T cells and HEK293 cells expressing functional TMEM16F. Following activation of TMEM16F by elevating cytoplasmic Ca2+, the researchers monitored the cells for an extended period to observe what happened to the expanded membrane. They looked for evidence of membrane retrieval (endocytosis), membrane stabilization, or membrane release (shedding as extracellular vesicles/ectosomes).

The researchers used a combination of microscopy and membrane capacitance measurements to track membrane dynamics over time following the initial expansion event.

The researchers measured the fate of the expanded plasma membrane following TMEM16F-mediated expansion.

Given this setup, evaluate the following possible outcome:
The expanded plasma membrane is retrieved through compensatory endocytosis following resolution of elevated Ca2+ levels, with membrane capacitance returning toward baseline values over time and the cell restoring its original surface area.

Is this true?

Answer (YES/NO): NO